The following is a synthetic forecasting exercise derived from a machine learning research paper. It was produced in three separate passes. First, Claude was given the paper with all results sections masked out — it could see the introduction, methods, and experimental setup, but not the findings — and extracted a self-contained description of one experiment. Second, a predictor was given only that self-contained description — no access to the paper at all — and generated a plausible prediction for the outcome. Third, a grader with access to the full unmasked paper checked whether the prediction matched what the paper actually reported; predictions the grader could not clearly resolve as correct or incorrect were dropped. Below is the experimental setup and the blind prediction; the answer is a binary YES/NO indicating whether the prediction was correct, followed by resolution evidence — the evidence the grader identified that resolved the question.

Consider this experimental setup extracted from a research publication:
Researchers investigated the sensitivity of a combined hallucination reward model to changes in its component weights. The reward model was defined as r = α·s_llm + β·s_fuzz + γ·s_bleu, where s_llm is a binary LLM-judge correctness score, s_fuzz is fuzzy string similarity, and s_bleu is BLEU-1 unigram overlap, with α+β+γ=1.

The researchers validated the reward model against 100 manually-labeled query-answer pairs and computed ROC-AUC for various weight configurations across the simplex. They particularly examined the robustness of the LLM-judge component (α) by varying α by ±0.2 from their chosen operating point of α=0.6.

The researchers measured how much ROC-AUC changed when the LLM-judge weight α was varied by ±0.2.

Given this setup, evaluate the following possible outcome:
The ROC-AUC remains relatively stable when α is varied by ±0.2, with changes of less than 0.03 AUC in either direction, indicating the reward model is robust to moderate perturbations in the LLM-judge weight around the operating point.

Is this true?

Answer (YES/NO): YES